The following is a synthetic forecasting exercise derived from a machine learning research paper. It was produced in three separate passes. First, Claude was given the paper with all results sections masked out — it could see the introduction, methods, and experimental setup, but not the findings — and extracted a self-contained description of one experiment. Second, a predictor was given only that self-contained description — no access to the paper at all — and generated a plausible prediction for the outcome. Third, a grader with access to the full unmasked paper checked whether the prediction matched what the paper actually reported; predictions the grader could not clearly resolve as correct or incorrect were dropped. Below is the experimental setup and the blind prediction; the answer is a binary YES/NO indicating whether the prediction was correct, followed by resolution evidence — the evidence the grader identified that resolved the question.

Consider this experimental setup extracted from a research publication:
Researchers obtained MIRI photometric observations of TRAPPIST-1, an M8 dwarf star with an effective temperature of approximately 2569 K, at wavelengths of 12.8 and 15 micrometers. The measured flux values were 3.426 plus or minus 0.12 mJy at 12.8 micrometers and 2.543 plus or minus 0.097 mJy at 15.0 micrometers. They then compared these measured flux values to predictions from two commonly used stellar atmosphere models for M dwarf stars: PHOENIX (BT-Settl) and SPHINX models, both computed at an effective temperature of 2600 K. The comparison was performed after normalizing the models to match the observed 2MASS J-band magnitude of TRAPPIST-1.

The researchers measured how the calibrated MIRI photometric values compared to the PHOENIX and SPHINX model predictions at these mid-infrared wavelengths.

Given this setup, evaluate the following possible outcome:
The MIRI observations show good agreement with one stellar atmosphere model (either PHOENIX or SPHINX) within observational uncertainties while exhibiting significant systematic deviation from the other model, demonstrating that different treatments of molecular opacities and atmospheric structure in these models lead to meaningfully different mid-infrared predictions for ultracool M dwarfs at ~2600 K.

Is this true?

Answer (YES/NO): NO